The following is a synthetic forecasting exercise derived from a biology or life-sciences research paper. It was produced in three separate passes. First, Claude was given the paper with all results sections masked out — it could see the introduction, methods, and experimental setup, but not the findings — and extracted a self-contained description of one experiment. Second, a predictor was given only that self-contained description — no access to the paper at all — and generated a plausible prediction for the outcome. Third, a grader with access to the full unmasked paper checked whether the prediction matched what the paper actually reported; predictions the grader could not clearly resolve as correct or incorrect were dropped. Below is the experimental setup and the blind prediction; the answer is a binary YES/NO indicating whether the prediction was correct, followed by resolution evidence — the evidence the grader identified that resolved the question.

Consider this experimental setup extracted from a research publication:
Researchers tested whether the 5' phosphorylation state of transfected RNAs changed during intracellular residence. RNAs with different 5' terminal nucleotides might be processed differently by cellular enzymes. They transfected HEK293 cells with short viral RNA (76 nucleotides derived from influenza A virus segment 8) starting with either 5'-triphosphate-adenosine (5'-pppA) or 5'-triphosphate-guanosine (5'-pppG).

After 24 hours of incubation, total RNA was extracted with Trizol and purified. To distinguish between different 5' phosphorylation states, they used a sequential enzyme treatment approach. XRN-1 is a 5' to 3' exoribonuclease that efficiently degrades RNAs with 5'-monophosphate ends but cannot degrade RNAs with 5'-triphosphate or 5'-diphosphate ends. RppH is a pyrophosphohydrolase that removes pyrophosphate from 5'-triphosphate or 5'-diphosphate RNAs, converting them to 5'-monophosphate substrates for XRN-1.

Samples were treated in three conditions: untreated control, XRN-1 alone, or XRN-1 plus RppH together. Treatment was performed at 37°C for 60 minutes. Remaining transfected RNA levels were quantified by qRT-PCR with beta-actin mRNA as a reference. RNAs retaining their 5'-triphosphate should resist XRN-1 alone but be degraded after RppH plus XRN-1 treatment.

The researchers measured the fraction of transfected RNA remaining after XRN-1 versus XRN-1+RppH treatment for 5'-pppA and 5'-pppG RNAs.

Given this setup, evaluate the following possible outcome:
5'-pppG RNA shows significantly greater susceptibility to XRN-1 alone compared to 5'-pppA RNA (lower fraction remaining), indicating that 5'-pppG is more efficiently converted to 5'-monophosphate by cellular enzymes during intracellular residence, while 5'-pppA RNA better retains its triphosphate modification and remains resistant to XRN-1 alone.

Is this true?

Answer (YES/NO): NO